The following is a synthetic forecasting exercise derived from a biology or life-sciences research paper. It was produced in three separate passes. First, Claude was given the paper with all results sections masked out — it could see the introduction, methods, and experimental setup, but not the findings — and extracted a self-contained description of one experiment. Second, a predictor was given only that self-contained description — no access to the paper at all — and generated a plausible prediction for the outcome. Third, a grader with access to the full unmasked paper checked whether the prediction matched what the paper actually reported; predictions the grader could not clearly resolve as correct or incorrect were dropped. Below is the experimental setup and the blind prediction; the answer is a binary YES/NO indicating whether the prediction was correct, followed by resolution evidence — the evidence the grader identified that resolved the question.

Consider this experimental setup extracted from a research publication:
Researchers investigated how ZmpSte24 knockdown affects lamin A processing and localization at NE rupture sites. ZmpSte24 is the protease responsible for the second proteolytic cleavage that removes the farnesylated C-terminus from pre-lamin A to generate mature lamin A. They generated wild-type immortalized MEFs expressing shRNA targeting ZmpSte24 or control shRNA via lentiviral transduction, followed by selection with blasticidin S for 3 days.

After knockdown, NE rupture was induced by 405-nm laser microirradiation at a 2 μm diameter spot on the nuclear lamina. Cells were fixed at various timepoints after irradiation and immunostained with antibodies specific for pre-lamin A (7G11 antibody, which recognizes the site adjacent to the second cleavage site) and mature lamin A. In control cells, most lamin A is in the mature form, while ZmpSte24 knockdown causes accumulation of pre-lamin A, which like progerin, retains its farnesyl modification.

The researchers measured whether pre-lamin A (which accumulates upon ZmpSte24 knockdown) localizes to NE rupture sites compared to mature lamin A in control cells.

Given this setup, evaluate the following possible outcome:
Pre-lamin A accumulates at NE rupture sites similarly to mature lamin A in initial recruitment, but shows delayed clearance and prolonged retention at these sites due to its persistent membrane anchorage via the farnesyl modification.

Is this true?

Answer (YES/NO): NO